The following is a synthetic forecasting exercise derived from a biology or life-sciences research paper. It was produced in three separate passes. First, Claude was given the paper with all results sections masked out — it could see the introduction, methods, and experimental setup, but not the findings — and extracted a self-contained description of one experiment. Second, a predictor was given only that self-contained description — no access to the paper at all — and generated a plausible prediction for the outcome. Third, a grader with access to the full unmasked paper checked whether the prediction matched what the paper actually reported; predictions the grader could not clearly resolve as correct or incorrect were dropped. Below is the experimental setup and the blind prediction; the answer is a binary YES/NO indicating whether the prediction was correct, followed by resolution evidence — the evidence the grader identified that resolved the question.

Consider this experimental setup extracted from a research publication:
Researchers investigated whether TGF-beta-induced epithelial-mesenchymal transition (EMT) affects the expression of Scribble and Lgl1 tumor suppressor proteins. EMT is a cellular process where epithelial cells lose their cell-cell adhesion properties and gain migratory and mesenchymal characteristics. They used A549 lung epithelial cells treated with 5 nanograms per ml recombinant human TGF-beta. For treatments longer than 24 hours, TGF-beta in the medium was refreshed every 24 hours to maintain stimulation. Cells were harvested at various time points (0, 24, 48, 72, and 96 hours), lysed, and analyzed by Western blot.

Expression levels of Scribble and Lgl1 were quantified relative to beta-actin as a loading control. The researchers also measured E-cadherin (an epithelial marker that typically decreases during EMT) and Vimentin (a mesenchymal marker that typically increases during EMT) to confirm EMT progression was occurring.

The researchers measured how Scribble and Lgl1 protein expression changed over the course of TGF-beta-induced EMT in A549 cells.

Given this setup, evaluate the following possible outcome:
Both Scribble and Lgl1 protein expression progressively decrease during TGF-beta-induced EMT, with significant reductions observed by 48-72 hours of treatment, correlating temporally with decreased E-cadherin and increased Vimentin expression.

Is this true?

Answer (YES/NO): YES